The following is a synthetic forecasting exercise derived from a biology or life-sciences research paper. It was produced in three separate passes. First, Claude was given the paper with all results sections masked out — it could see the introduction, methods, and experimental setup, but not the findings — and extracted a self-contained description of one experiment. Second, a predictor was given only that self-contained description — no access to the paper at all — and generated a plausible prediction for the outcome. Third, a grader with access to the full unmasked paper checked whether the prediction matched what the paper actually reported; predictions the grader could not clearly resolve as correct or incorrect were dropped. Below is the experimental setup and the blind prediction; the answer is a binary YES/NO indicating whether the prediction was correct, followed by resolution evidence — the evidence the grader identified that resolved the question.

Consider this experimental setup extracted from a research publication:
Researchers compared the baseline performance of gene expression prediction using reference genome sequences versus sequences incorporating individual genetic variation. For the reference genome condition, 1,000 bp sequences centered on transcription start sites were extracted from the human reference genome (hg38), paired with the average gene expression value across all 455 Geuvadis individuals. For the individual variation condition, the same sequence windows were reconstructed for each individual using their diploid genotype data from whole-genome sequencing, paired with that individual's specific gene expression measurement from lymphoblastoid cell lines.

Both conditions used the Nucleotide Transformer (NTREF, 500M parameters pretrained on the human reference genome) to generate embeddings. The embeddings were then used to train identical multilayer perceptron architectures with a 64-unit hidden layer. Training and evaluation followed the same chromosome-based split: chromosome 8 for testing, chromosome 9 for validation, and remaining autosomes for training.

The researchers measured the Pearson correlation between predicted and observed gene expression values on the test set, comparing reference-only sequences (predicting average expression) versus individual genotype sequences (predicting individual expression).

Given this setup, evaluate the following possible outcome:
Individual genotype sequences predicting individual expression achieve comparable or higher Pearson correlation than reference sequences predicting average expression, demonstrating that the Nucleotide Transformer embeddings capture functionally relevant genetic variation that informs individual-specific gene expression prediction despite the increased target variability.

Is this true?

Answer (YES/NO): NO